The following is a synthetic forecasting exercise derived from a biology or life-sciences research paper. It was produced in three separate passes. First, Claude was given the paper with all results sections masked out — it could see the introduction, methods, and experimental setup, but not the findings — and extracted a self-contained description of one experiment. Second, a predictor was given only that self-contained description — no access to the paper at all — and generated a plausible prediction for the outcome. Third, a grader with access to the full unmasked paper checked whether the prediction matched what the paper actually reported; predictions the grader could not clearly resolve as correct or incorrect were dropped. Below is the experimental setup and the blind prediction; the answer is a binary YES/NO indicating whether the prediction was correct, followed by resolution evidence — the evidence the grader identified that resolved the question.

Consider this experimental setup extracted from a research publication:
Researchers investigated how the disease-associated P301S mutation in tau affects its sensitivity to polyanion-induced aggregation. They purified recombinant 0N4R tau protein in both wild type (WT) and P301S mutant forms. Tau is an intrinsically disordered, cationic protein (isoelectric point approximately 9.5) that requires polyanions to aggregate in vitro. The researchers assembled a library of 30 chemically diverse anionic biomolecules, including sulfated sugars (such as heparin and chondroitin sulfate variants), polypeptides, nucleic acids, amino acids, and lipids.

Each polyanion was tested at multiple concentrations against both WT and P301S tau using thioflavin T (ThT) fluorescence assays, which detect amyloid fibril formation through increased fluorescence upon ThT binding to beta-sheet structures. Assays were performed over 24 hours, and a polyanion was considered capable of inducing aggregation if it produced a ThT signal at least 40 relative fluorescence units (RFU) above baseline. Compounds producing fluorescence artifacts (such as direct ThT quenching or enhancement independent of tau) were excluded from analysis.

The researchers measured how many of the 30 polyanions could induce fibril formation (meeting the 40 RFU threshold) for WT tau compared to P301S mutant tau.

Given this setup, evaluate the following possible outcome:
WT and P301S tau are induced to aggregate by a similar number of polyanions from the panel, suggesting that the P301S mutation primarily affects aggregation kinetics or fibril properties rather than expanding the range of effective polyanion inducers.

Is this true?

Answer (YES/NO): NO